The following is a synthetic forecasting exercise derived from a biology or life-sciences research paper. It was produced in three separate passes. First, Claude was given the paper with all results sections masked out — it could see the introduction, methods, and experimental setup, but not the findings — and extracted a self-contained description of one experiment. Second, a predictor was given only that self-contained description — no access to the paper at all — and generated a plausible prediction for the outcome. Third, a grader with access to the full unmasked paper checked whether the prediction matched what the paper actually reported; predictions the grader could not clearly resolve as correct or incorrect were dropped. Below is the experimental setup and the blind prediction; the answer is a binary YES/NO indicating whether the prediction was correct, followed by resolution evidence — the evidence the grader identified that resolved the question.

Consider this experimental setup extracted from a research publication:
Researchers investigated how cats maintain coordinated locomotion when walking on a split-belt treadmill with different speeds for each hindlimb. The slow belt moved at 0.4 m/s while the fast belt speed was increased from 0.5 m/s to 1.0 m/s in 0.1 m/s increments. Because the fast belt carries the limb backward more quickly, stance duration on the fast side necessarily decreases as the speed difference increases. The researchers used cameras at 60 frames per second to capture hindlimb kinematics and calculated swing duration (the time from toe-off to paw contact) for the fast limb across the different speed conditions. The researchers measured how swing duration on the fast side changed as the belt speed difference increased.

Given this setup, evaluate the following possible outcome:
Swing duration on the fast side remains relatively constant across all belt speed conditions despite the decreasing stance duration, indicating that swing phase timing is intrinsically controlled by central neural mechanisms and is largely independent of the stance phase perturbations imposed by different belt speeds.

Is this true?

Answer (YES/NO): NO